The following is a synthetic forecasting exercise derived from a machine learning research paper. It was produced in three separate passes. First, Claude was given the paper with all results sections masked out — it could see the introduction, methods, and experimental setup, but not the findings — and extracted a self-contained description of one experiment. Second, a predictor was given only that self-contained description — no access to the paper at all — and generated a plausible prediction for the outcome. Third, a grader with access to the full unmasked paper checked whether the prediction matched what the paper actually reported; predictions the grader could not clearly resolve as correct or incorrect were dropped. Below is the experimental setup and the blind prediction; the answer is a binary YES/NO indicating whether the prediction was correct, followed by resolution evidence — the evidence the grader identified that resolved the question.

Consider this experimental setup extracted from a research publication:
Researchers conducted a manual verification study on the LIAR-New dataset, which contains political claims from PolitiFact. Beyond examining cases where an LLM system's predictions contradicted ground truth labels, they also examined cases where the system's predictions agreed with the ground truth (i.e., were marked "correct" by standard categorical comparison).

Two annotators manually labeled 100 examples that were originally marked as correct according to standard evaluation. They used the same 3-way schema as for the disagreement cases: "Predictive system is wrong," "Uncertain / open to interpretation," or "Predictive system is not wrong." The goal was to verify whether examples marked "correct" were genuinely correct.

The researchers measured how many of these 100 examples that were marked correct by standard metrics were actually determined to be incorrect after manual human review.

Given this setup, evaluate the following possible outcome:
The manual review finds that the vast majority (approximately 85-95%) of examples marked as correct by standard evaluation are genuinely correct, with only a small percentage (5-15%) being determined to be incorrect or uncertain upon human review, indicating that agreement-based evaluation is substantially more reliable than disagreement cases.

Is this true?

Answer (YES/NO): NO